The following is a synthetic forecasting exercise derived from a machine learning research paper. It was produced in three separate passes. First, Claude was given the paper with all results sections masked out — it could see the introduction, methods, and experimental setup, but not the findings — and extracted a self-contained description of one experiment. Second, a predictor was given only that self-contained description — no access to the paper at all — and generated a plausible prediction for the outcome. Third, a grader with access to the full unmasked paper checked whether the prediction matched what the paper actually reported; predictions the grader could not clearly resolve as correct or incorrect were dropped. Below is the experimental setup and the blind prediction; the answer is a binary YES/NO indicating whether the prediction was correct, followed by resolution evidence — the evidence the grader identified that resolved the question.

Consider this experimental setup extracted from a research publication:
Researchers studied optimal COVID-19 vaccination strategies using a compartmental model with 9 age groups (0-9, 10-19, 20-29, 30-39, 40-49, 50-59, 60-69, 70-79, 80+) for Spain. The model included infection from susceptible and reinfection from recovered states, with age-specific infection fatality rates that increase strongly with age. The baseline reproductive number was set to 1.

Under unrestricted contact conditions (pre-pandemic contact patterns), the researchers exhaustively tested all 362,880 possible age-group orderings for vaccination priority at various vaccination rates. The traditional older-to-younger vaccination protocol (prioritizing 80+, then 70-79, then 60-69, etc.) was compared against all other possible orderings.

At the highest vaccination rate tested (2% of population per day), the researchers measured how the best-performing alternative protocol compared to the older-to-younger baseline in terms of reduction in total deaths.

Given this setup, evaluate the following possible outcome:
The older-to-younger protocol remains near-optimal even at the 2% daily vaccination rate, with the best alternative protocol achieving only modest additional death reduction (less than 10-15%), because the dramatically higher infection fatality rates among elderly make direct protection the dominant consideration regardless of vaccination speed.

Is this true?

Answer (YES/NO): YES